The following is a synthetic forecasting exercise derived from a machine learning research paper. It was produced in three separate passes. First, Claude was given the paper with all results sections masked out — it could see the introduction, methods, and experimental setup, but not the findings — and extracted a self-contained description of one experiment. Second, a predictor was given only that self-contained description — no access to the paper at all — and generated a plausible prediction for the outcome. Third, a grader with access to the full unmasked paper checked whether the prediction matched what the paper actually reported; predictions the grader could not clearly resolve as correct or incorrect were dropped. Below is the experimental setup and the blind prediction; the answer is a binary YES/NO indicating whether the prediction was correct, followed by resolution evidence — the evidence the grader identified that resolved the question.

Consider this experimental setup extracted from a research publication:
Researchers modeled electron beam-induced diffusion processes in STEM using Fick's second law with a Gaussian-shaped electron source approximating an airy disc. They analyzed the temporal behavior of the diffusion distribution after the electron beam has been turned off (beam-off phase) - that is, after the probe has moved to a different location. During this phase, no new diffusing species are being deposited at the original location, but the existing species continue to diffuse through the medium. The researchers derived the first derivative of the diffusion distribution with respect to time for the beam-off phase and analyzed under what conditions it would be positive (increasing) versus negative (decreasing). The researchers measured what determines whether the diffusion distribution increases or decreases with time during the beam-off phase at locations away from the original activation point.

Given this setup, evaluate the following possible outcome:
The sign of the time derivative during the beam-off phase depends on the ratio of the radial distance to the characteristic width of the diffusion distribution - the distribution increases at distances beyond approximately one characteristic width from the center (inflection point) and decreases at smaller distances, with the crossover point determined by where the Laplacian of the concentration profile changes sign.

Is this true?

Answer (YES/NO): NO